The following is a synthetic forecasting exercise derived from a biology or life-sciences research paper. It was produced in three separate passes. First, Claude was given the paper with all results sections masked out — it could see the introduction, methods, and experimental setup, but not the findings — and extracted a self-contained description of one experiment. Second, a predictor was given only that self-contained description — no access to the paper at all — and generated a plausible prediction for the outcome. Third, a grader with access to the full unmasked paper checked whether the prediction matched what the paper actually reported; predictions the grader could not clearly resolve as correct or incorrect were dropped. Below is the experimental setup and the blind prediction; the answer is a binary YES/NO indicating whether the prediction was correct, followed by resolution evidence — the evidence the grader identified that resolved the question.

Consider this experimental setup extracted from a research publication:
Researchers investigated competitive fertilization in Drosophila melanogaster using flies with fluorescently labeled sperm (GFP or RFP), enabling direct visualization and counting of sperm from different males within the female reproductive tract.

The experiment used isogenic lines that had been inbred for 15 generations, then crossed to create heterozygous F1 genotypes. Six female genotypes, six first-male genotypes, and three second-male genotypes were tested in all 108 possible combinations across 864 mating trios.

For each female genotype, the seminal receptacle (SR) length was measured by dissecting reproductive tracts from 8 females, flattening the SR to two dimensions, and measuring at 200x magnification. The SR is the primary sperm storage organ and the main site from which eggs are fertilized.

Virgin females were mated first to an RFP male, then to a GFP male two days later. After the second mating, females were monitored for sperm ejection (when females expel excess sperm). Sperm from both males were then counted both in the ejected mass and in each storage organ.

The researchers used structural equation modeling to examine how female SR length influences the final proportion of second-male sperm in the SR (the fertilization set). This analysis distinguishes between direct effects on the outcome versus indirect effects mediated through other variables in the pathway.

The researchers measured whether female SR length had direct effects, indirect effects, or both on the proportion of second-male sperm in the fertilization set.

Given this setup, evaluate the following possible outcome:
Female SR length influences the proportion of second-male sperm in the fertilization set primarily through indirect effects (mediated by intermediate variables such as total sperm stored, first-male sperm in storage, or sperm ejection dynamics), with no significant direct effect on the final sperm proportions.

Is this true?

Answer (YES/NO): NO